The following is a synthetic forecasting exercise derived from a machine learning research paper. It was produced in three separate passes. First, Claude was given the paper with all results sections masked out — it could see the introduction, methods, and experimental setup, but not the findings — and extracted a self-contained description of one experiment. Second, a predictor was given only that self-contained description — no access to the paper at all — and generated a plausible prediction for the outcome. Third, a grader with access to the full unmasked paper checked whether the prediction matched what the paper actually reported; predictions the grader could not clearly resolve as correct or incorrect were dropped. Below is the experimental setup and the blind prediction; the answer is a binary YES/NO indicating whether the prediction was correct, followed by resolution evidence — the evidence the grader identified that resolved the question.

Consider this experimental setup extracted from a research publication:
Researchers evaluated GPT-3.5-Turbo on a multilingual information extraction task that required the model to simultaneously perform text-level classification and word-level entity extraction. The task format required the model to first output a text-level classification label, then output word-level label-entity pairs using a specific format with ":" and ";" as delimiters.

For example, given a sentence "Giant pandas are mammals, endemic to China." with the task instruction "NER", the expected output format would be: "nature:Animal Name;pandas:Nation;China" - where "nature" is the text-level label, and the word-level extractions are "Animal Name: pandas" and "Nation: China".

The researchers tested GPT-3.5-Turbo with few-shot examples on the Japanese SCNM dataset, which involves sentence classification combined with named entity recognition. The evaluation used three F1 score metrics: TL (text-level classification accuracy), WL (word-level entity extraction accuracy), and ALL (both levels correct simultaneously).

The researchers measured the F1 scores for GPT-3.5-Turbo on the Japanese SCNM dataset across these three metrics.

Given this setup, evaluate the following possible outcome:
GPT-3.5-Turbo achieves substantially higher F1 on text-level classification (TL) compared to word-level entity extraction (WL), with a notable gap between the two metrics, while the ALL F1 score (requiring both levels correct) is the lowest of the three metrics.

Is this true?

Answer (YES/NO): YES